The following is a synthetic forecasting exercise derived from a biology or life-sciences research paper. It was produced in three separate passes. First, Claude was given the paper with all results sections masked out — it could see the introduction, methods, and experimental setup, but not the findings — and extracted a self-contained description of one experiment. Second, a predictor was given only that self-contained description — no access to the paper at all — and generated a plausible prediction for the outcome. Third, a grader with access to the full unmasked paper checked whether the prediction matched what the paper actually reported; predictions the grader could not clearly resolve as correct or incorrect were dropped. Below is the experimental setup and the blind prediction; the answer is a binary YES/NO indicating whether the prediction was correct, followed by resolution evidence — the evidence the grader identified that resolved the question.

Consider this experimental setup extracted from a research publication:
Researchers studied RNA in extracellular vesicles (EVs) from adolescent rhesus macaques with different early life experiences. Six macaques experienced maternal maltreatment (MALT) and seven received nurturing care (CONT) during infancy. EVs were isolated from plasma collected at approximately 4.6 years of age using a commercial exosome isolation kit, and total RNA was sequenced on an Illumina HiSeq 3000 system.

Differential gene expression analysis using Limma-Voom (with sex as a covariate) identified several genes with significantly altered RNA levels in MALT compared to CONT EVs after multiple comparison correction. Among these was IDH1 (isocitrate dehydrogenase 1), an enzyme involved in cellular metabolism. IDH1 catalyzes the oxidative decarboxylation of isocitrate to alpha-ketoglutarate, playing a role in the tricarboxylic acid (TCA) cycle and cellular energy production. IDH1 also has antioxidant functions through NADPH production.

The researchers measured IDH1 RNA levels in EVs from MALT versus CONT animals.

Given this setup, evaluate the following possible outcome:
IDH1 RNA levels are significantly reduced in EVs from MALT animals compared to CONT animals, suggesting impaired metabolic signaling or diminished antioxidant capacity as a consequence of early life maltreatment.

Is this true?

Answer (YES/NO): NO